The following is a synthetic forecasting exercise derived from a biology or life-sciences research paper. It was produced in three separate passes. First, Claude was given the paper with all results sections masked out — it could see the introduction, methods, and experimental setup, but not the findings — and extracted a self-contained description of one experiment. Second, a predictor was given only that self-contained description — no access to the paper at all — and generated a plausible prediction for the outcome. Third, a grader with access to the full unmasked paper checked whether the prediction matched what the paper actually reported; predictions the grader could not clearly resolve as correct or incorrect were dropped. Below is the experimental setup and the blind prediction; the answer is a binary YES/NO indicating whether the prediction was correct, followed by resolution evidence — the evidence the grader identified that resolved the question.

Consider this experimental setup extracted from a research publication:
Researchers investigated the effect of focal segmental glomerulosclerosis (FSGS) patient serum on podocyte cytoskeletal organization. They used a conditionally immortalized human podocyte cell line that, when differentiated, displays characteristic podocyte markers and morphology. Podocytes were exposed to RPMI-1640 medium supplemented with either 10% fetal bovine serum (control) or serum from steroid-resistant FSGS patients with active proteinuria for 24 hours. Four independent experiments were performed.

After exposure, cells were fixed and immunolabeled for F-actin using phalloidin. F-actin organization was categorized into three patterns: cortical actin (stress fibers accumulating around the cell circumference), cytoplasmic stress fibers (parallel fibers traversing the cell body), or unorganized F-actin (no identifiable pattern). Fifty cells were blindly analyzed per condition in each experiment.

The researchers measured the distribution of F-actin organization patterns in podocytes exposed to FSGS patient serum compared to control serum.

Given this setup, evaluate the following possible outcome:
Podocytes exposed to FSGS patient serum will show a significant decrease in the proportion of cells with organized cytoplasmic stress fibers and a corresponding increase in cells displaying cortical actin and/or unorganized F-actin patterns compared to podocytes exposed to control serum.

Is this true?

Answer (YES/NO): NO